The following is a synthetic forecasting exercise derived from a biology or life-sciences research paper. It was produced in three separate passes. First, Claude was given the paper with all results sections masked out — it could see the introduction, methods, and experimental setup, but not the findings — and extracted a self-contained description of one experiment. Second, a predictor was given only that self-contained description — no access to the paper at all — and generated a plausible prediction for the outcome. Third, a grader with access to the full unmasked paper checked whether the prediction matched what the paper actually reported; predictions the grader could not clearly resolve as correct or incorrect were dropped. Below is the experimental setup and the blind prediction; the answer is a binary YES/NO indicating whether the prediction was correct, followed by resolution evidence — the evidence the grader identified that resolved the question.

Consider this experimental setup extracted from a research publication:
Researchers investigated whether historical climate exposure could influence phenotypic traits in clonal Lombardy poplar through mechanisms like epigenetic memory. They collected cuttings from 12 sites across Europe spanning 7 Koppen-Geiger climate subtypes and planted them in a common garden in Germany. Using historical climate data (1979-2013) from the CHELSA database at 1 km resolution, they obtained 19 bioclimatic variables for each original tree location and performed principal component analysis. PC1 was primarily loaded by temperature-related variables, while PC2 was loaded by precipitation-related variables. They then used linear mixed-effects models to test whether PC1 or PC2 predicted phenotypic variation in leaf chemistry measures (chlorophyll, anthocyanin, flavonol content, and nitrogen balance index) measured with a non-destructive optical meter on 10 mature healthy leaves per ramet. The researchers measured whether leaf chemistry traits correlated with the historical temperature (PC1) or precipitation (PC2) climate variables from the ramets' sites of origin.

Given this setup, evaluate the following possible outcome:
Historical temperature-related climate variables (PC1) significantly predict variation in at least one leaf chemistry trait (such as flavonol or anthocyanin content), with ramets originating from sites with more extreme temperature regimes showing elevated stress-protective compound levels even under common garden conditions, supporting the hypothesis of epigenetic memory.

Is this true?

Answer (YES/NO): NO